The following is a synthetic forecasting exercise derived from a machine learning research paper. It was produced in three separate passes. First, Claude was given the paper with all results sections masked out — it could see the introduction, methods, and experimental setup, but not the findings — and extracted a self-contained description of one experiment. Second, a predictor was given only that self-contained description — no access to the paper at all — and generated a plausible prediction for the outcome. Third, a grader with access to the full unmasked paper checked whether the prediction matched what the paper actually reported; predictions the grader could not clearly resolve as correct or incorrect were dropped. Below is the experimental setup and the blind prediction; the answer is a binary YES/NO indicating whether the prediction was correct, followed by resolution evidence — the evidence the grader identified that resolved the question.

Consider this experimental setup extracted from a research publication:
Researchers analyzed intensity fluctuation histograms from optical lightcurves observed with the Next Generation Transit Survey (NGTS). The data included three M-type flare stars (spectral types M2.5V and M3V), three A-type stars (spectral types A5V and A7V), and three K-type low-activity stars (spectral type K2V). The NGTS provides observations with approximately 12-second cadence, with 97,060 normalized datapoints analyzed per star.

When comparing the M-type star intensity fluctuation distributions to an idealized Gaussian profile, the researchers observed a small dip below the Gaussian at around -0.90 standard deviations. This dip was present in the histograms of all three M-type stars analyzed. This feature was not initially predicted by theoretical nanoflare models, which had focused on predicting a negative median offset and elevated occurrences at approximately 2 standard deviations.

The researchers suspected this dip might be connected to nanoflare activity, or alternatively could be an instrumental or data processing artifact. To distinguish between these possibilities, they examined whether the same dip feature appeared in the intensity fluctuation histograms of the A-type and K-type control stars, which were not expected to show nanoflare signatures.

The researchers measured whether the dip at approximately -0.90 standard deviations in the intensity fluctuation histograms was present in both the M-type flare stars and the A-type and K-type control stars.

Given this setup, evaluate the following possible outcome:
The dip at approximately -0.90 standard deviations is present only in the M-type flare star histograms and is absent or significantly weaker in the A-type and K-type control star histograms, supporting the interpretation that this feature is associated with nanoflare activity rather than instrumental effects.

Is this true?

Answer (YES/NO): YES